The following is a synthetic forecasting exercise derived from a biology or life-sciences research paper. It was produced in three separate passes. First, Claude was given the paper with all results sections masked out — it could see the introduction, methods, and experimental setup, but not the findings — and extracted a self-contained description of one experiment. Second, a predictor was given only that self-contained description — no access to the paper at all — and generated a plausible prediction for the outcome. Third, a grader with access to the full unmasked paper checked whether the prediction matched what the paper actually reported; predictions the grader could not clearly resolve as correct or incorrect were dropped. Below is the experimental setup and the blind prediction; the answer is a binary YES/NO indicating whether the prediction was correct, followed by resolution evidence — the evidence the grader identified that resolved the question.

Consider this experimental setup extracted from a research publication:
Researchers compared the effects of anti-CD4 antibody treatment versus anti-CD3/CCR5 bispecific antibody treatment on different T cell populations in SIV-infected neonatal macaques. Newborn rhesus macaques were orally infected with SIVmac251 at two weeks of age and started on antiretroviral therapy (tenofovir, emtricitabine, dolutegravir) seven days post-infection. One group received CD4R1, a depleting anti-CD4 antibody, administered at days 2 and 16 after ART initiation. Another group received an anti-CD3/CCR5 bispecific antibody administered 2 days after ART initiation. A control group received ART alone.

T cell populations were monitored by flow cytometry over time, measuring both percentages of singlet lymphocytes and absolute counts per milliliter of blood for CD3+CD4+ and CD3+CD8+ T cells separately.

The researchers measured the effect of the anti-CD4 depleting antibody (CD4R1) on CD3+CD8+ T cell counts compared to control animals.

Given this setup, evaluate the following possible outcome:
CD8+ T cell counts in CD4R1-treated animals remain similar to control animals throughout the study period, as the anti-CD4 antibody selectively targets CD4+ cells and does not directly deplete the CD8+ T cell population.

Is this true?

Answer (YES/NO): YES